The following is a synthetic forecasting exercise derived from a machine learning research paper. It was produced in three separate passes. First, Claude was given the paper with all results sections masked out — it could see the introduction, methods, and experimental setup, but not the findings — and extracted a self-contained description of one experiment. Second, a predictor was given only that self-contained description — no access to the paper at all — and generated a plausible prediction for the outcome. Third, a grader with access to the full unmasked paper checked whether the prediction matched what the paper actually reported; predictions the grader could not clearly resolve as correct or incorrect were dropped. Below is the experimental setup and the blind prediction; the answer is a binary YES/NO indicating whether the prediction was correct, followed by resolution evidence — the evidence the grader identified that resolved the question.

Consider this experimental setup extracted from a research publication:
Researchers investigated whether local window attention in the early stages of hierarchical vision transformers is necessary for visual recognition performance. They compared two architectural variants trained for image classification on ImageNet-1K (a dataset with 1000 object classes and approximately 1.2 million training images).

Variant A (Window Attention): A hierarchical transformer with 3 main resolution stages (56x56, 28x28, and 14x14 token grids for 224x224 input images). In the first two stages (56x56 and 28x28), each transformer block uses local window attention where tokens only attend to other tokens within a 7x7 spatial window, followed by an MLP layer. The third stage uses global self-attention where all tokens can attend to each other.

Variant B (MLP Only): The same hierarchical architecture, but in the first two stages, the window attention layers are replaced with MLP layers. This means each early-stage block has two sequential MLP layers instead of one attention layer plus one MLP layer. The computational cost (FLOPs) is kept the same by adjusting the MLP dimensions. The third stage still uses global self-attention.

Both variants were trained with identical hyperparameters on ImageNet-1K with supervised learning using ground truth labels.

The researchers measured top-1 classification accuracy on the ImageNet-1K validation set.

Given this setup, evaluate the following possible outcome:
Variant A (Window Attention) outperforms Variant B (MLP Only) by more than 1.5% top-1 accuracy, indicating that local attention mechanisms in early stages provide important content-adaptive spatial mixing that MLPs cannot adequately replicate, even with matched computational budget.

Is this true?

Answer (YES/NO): NO